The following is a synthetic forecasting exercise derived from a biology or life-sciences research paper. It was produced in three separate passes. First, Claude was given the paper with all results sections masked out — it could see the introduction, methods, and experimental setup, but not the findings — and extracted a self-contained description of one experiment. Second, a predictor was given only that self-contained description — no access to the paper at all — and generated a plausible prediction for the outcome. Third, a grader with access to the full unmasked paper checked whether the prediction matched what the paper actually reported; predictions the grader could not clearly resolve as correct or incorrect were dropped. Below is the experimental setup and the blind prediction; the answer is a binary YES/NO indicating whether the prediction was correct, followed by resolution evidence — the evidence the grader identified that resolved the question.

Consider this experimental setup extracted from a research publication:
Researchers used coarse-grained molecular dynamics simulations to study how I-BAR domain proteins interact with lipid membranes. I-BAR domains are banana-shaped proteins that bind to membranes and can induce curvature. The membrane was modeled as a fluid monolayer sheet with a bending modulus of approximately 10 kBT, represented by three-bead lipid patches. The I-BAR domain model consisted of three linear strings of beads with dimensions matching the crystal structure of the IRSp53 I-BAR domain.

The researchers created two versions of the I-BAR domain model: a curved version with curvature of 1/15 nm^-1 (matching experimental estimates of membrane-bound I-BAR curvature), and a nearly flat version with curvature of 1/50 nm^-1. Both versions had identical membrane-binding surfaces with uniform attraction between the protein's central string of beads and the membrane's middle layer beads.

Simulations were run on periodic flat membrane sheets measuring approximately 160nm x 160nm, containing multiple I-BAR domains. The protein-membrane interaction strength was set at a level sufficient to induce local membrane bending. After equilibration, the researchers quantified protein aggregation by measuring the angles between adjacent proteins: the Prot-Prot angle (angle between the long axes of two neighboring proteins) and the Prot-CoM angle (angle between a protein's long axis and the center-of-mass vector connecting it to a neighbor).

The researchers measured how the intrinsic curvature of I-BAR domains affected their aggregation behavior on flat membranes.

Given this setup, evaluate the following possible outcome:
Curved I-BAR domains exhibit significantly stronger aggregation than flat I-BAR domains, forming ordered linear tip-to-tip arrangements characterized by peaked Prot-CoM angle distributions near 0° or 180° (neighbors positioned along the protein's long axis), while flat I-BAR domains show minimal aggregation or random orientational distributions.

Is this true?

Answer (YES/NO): NO